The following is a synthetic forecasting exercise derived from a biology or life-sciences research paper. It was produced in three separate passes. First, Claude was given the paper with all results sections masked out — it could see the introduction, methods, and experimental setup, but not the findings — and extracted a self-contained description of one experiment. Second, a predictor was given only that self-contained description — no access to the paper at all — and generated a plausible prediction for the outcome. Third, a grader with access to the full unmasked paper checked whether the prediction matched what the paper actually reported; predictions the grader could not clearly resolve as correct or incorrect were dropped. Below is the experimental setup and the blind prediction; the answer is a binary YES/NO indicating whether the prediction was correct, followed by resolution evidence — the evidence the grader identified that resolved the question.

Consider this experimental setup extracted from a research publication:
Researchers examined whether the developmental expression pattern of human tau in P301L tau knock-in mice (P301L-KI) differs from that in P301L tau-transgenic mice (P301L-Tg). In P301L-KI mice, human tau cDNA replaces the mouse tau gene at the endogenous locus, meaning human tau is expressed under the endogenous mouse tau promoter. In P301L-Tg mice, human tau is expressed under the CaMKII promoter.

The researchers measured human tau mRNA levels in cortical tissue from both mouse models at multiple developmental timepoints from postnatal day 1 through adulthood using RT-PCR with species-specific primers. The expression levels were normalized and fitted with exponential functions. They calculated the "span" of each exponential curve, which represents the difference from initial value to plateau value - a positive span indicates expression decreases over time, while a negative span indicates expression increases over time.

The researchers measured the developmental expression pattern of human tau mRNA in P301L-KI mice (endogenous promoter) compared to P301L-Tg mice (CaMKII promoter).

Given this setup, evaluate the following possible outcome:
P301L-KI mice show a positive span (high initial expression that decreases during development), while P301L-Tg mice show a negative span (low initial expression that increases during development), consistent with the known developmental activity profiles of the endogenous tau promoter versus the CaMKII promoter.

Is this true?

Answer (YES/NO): YES